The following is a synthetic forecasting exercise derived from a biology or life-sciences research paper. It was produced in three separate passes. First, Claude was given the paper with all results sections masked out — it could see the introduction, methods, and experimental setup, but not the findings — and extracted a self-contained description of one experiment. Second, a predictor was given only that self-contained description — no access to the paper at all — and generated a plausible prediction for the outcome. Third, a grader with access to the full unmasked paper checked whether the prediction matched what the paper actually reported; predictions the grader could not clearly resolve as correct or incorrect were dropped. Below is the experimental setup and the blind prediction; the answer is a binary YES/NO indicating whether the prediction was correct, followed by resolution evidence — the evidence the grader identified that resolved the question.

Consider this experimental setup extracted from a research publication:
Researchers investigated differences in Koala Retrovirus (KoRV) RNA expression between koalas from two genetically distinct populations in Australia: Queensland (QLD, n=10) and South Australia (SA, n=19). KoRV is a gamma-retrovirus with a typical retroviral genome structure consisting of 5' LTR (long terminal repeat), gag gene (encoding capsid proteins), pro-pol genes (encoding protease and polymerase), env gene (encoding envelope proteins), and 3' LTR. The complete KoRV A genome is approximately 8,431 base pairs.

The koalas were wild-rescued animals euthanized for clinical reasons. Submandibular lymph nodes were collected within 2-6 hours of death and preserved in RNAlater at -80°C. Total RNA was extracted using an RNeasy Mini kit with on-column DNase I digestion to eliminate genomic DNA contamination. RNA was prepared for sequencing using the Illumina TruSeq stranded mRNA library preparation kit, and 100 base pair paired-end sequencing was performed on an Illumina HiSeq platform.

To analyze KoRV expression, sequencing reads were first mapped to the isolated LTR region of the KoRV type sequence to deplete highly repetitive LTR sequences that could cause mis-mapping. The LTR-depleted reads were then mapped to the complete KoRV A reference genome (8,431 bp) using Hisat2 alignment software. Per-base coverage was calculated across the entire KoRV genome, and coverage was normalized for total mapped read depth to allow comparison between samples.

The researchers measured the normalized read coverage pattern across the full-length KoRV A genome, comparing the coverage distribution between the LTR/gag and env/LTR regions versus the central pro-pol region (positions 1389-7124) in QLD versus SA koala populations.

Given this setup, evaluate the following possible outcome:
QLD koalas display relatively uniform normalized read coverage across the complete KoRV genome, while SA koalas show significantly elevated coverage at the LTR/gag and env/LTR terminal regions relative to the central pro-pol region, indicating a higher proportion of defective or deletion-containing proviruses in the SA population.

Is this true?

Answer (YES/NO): YES